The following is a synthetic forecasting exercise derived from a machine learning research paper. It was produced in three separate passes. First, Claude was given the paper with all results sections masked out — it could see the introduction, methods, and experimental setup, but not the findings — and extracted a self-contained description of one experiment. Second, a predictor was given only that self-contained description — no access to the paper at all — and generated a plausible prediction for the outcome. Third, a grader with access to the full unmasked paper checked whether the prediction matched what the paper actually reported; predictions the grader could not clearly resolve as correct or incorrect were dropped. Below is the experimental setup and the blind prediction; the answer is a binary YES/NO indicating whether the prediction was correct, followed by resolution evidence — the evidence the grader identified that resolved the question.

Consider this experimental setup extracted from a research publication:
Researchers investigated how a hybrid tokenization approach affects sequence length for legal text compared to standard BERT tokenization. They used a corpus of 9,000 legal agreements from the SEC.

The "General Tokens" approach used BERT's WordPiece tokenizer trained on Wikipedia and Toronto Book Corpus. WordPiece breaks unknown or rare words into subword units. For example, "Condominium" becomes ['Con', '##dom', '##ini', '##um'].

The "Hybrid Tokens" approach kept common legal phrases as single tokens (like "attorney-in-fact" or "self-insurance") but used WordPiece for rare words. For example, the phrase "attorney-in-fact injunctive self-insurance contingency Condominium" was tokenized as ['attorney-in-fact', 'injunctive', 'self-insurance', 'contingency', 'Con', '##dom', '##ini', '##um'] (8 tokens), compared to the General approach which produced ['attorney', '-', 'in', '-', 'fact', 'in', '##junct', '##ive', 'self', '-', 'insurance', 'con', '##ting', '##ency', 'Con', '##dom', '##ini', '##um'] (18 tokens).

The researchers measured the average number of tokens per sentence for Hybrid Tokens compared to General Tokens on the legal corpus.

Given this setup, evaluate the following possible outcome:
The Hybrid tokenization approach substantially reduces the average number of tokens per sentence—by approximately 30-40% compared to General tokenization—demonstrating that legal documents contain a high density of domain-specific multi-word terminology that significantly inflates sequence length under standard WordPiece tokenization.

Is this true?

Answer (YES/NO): NO